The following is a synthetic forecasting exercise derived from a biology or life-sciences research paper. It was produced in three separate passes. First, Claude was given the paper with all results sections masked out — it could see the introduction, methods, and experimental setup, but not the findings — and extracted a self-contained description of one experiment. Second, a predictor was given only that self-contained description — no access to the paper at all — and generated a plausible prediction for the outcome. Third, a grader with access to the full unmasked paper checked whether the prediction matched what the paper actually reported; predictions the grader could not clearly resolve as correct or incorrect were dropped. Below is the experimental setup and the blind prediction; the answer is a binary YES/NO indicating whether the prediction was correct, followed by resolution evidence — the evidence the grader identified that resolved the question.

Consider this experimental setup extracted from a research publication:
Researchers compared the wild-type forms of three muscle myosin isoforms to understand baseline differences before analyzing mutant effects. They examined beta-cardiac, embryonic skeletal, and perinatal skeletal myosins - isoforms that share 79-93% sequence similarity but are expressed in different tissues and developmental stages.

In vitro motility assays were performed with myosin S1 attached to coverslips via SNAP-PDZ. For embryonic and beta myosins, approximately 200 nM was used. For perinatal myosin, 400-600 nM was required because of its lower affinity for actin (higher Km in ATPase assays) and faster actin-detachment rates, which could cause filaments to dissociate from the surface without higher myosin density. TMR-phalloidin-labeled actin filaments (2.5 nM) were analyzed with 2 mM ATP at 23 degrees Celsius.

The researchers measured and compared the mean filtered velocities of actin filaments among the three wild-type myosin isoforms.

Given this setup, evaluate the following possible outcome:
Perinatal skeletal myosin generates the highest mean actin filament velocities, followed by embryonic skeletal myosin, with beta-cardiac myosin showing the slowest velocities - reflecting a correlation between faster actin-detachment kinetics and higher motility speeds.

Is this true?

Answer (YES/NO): YES